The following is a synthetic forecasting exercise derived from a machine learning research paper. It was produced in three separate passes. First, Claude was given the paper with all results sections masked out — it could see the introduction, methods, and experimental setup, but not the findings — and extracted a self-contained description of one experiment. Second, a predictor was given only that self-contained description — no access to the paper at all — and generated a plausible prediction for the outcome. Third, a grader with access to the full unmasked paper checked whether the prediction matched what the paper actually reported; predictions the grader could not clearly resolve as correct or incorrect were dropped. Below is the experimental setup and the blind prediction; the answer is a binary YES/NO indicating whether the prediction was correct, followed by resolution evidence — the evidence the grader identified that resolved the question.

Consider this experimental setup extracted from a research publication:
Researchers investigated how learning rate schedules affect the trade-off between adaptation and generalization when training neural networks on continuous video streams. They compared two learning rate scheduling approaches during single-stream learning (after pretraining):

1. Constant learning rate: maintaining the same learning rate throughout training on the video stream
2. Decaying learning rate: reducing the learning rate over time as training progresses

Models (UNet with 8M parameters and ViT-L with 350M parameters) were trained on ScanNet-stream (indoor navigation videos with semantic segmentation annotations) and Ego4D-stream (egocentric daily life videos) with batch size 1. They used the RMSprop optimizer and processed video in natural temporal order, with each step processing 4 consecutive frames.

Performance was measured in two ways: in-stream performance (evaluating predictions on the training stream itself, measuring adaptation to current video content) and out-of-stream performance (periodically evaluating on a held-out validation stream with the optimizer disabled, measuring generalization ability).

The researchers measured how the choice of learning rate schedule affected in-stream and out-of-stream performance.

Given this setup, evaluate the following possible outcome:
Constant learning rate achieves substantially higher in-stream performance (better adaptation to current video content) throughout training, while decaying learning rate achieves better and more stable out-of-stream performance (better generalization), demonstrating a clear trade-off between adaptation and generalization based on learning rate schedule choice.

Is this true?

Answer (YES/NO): YES